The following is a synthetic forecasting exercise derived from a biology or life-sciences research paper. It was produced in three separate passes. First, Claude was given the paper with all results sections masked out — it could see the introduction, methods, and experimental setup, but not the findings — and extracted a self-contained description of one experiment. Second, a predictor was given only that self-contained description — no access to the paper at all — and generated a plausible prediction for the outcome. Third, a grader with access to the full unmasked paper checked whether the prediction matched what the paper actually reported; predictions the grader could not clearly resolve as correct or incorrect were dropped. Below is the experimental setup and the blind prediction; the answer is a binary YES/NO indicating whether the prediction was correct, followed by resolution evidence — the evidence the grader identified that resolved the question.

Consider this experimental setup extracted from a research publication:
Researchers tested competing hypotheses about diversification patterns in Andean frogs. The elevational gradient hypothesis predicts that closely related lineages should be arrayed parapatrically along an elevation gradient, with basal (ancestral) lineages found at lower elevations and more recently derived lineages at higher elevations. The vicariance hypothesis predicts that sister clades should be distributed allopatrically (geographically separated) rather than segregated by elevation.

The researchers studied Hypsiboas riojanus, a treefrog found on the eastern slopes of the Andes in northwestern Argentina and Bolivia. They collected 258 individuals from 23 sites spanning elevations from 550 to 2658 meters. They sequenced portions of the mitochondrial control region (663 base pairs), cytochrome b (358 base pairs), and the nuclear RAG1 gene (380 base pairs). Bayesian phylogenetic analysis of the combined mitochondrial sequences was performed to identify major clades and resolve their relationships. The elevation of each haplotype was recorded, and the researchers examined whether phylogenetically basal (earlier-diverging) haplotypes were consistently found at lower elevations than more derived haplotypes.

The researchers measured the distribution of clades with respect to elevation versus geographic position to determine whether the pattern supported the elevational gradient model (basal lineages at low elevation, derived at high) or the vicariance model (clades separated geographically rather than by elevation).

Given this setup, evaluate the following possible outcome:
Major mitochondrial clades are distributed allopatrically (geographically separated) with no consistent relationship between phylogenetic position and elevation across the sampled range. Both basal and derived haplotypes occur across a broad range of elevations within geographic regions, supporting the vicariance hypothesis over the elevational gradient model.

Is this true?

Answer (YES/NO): YES